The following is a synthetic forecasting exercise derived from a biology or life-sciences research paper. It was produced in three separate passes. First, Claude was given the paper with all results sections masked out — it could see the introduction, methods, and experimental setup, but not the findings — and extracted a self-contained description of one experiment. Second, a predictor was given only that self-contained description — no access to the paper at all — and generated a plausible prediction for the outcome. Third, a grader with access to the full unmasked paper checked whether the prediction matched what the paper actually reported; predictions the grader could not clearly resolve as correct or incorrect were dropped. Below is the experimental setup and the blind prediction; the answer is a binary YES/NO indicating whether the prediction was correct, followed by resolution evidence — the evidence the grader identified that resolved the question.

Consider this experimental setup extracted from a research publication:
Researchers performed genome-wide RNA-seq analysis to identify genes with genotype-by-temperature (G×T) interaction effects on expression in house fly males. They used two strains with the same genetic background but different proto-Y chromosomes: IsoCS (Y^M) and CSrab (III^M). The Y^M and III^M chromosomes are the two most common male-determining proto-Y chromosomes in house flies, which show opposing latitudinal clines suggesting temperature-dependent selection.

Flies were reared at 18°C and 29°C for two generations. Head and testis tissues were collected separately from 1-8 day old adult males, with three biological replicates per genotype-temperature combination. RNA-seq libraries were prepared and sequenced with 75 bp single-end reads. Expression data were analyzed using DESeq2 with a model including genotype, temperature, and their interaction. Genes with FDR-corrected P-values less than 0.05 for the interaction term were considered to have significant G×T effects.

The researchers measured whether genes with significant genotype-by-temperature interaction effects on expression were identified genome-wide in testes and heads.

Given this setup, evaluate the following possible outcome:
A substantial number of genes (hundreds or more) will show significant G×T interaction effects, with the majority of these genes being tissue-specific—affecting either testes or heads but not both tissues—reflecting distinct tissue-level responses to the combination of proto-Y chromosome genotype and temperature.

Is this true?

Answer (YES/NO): YES